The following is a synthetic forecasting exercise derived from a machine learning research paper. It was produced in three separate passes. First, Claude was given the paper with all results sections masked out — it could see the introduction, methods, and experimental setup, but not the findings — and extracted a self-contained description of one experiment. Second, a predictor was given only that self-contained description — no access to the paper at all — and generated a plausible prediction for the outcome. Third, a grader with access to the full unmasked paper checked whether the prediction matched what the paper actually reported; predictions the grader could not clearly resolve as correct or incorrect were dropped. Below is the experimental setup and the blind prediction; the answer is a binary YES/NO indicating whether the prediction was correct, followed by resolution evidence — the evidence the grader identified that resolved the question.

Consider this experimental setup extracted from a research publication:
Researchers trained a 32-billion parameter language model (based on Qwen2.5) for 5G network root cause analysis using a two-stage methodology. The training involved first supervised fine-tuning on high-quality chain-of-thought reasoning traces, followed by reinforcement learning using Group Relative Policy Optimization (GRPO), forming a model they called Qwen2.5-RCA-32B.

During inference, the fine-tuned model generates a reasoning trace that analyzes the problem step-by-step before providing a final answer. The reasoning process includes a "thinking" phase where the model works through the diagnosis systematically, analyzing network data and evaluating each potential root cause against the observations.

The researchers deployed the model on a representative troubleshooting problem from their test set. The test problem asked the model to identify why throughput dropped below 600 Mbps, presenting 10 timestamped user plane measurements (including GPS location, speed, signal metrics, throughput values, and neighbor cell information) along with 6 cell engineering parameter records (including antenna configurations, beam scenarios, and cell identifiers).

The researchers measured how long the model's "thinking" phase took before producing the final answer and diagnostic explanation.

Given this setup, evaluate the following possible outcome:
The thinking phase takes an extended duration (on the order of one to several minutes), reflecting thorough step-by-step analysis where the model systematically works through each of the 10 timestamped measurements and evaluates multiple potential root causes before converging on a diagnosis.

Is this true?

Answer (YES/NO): NO